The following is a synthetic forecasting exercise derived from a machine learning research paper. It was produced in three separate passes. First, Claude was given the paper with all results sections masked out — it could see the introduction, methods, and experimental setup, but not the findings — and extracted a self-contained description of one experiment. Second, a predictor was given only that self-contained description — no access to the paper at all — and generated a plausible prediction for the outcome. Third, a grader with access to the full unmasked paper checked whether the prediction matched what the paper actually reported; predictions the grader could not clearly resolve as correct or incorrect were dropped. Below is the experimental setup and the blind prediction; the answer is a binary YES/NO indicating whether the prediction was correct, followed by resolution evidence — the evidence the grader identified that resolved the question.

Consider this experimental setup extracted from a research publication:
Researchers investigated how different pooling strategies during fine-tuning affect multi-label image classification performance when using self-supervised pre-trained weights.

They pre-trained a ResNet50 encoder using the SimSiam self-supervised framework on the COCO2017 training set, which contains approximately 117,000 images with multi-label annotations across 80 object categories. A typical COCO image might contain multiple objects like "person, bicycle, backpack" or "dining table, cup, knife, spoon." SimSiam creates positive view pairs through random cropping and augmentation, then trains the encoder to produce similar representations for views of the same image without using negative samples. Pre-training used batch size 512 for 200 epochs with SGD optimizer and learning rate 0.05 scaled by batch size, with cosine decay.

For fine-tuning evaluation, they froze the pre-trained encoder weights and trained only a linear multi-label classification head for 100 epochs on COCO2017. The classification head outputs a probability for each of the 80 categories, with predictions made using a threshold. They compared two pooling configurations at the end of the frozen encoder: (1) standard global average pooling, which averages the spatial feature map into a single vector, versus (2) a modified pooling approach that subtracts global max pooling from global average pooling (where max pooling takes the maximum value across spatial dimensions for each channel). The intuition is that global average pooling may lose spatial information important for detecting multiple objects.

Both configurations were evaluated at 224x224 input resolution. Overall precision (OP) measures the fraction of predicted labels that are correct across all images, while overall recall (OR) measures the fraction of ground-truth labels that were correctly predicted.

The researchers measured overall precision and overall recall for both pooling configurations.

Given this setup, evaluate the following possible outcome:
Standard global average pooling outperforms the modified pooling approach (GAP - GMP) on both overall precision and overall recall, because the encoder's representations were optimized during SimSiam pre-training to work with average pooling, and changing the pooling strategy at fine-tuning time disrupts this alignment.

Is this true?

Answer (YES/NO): NO